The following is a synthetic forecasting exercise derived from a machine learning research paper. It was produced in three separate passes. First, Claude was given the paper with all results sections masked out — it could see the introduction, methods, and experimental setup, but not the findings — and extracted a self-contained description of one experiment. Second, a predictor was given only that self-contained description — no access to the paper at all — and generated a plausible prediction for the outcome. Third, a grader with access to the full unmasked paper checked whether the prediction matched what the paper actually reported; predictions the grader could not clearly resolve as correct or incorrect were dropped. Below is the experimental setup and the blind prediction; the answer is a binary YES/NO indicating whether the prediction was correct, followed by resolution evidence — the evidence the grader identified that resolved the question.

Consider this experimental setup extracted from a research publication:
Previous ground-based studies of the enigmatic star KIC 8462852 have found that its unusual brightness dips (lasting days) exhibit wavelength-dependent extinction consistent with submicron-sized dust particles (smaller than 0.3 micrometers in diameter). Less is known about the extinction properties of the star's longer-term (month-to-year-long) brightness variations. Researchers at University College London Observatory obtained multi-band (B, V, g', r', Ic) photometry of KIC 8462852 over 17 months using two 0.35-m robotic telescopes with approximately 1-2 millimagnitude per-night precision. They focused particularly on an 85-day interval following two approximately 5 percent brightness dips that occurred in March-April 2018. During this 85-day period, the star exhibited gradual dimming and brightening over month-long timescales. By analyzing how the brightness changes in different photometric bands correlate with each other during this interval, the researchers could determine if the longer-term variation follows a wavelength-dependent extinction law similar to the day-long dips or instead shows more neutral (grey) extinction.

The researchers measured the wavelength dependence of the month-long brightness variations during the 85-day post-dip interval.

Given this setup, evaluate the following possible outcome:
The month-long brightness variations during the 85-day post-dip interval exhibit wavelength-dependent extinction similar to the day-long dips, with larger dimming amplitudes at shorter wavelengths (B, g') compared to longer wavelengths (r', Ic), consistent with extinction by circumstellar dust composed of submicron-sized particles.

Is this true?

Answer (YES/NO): YES